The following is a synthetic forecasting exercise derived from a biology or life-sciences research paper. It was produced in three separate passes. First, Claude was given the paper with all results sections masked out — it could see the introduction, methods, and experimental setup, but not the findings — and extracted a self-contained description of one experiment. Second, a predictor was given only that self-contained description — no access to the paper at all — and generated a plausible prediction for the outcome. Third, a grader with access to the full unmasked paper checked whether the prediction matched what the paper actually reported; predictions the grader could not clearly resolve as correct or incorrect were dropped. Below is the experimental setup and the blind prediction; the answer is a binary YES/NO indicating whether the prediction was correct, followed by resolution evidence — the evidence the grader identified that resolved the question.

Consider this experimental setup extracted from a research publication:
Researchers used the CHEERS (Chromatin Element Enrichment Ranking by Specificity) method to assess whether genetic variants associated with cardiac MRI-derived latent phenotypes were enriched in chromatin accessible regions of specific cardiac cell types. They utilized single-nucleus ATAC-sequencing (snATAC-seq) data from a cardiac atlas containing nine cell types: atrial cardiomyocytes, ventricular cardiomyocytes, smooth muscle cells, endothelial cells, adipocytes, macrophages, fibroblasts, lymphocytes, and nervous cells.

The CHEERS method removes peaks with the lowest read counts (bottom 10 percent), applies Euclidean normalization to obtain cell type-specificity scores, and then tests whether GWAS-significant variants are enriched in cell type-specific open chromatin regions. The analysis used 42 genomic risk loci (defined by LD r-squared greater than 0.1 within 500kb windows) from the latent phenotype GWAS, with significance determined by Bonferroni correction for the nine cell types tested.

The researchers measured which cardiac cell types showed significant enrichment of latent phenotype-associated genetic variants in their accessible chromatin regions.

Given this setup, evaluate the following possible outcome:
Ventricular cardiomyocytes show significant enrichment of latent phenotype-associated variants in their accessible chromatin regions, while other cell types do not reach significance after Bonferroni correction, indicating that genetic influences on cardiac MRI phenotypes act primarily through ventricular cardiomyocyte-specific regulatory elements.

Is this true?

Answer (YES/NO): NO